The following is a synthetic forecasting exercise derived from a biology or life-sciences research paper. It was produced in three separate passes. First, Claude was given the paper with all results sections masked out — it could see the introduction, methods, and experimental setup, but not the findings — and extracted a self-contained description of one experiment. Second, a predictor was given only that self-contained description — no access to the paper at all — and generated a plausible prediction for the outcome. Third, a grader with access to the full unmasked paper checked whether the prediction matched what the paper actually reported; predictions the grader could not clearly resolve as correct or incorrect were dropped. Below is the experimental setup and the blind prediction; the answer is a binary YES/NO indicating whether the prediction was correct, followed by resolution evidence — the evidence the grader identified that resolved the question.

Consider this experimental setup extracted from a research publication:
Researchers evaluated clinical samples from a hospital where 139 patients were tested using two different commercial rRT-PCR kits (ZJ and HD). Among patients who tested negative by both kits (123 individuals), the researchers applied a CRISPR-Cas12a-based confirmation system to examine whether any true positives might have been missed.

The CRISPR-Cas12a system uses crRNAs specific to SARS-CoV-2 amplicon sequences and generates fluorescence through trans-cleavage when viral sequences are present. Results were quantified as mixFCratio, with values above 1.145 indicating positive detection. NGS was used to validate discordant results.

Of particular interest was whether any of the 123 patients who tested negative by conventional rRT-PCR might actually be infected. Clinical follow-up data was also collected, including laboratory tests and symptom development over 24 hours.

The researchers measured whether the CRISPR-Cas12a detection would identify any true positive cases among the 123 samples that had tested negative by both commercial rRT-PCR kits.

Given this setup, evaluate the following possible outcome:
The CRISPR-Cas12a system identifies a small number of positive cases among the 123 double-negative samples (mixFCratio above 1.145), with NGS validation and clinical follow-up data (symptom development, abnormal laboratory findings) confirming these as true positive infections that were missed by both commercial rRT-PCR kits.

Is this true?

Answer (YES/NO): YES